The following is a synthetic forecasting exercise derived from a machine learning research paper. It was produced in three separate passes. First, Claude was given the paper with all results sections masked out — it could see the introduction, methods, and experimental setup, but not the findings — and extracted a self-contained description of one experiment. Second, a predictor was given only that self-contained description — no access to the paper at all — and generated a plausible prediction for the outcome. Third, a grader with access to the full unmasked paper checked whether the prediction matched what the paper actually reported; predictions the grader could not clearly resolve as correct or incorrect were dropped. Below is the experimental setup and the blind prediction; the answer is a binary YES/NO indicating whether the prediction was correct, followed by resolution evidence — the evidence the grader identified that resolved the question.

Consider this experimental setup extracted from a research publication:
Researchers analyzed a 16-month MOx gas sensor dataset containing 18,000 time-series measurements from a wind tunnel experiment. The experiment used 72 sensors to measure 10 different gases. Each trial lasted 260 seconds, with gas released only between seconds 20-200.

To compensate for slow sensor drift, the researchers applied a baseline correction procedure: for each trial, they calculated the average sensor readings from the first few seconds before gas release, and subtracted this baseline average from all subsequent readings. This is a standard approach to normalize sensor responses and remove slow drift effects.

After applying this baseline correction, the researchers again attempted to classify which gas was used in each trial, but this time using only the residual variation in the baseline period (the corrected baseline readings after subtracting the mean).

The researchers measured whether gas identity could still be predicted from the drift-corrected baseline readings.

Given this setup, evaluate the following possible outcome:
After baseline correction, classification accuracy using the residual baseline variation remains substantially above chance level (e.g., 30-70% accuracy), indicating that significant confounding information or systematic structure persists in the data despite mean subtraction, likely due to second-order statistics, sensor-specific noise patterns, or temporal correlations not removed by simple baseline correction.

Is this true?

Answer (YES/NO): YES